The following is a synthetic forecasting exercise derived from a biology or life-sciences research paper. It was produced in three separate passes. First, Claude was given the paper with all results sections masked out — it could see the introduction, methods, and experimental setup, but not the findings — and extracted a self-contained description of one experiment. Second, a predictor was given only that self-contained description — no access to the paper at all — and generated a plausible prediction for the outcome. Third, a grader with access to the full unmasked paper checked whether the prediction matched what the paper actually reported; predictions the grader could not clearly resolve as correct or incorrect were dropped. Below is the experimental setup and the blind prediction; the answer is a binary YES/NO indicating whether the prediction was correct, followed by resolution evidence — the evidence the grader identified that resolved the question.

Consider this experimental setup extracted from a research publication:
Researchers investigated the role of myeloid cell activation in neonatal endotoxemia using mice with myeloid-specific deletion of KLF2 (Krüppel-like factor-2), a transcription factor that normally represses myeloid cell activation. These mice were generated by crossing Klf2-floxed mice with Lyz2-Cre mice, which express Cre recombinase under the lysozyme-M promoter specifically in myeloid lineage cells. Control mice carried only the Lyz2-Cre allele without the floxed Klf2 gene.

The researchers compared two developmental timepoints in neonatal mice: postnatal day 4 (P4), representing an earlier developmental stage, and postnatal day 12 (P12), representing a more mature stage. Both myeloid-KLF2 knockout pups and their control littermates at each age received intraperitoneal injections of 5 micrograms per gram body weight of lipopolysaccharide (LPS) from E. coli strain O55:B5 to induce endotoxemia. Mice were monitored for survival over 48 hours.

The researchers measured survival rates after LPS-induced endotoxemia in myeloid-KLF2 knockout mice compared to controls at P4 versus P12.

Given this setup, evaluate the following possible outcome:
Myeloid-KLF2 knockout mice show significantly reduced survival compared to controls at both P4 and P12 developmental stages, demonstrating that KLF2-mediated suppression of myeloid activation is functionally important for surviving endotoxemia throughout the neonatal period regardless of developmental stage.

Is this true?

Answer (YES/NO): NO